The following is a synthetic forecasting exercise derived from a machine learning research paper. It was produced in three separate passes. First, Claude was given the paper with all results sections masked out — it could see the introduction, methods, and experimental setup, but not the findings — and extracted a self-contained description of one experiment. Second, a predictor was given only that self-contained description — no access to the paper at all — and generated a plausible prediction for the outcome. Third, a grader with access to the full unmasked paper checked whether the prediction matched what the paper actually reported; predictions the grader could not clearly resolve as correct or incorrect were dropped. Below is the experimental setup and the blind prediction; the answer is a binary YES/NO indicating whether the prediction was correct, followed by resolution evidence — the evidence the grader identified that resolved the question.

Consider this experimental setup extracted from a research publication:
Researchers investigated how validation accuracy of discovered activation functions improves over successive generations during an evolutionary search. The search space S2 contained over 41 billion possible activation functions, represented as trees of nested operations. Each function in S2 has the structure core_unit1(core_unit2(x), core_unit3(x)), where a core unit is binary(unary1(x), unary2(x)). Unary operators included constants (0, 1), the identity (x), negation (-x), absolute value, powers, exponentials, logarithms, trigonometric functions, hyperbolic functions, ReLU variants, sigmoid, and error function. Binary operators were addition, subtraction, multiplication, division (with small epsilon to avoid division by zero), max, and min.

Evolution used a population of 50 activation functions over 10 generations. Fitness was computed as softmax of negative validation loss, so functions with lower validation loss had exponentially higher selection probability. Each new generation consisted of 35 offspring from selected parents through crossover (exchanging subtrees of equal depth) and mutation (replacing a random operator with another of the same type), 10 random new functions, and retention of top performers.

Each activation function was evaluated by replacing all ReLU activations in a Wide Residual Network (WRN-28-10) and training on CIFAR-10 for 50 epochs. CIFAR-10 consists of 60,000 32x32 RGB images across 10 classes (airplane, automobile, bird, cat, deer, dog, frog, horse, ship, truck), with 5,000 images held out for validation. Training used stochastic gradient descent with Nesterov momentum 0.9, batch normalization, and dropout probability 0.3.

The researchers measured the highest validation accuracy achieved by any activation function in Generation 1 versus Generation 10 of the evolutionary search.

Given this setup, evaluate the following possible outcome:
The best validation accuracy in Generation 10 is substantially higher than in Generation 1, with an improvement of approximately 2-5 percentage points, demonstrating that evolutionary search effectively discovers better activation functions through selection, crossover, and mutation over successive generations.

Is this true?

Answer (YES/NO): NO